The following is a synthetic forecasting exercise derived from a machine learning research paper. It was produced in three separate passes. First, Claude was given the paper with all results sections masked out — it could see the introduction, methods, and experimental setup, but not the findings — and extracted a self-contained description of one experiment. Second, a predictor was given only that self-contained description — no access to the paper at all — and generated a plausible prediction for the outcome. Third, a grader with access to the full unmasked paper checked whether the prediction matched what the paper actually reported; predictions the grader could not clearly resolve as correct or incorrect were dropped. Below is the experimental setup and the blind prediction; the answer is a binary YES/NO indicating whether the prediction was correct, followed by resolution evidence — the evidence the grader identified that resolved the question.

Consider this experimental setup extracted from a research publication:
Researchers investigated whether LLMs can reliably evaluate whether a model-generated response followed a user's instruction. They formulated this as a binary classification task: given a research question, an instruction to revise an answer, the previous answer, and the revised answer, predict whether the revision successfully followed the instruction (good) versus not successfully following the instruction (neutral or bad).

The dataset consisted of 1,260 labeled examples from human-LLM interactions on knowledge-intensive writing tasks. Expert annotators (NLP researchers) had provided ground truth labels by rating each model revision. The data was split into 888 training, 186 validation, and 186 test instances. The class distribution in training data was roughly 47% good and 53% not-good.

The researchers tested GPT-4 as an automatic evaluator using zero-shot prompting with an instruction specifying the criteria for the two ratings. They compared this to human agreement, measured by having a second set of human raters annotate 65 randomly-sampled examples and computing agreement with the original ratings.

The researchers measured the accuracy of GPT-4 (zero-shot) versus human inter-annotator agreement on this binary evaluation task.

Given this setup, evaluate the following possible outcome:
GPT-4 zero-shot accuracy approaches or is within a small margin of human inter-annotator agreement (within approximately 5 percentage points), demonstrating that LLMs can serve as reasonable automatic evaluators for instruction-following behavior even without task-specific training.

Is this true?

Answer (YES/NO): NO